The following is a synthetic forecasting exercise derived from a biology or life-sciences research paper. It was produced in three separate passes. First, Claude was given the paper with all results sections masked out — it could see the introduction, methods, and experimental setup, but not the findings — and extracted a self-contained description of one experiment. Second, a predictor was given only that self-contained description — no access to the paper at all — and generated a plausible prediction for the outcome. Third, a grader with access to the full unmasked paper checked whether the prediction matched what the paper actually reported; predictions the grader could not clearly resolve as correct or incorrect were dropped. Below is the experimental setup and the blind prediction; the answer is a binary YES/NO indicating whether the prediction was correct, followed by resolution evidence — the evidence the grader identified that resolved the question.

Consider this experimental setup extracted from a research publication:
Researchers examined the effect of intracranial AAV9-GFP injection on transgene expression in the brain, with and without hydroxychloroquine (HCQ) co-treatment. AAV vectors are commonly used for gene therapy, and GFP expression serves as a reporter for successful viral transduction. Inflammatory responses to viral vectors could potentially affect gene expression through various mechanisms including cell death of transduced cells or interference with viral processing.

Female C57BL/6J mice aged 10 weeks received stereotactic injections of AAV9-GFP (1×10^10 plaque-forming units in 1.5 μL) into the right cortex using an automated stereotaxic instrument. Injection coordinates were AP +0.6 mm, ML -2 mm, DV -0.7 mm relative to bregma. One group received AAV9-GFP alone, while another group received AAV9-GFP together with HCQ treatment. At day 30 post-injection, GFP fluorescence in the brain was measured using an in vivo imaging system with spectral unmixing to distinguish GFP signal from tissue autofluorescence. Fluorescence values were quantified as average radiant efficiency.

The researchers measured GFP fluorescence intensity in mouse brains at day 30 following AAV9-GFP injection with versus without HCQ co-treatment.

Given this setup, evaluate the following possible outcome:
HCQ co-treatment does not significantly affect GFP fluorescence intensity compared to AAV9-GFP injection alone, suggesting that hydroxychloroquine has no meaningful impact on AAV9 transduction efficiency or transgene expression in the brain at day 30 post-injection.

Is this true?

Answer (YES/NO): YES